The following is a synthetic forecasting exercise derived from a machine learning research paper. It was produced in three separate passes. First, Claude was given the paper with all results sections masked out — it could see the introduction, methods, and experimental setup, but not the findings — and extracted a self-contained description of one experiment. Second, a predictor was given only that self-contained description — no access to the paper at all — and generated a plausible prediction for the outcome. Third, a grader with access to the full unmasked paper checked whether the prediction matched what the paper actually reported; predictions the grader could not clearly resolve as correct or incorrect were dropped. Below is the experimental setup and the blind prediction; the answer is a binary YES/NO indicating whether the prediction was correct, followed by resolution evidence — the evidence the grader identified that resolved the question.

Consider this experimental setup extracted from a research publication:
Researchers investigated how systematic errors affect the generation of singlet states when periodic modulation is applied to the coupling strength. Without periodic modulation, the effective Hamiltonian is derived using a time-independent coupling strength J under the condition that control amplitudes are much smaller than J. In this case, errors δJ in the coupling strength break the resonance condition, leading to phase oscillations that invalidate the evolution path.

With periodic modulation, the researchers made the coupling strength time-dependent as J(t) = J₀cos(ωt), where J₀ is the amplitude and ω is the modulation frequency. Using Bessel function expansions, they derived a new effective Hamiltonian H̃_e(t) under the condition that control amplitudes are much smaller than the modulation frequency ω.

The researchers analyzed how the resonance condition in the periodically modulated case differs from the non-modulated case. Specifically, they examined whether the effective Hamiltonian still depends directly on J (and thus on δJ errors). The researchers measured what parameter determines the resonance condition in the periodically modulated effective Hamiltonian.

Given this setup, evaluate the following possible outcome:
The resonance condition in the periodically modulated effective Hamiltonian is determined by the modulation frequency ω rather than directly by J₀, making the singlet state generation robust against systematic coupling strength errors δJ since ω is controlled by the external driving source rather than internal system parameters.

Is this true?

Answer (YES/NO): YES